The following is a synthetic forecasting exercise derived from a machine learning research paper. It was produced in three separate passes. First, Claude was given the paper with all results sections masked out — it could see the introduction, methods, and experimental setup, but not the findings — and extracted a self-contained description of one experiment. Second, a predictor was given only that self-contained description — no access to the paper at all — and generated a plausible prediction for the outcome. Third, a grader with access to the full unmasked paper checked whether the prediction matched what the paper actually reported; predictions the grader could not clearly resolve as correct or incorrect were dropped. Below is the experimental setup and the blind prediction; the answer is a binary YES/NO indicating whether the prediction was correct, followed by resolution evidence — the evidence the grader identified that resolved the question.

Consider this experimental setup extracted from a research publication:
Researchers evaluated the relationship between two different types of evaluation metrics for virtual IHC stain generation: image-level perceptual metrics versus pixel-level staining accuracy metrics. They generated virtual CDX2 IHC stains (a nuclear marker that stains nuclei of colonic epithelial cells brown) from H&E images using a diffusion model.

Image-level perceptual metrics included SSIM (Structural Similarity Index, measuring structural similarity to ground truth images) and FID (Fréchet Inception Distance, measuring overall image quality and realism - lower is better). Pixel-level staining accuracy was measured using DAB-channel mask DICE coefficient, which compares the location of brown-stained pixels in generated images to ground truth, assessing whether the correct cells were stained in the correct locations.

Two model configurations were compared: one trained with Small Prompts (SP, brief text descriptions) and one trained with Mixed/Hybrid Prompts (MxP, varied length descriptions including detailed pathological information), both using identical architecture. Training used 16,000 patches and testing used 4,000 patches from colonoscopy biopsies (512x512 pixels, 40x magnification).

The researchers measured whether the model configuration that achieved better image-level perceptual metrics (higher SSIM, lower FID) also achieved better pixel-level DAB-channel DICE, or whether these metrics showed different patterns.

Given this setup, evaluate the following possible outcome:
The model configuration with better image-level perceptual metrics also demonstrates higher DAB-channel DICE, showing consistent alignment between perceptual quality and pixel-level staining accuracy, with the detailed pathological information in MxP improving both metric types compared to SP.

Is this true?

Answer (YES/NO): YES